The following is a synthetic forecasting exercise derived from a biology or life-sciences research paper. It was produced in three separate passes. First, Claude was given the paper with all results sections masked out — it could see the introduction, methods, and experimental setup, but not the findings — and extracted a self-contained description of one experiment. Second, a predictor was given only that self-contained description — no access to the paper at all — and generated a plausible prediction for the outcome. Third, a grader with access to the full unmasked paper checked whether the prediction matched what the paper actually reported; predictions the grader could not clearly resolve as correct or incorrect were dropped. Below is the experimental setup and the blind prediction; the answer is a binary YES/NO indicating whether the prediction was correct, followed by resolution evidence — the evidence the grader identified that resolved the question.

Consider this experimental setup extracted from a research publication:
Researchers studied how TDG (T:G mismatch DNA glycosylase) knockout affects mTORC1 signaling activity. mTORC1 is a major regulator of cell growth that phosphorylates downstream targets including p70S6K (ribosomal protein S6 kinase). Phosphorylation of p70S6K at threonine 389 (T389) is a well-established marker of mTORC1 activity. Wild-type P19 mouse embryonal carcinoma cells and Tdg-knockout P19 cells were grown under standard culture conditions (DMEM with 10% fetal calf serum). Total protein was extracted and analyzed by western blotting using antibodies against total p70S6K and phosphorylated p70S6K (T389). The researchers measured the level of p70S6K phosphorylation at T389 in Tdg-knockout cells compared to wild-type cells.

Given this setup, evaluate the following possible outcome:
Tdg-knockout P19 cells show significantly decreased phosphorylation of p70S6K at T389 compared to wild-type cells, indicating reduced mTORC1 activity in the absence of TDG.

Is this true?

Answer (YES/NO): YES